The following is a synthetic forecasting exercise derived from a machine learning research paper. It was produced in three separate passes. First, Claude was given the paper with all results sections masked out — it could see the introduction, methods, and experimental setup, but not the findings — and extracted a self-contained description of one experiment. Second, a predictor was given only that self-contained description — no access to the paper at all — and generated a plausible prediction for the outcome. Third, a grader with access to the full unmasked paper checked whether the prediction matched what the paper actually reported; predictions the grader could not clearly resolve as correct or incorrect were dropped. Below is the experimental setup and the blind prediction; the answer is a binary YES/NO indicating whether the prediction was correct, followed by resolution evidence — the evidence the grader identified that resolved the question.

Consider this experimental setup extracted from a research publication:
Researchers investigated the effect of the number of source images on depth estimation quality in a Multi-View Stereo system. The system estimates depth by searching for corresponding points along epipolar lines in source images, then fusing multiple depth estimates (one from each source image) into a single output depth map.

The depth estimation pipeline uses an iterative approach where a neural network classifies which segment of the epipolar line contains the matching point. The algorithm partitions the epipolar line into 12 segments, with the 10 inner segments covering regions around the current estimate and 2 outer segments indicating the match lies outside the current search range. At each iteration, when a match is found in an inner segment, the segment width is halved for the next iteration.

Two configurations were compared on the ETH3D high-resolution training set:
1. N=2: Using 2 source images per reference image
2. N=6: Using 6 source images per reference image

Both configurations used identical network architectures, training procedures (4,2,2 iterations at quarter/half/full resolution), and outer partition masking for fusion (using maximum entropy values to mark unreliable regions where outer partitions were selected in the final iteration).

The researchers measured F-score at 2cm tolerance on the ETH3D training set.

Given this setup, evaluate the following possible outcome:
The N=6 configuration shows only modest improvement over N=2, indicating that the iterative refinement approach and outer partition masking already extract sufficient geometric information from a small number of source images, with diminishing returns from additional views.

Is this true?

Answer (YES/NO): NO